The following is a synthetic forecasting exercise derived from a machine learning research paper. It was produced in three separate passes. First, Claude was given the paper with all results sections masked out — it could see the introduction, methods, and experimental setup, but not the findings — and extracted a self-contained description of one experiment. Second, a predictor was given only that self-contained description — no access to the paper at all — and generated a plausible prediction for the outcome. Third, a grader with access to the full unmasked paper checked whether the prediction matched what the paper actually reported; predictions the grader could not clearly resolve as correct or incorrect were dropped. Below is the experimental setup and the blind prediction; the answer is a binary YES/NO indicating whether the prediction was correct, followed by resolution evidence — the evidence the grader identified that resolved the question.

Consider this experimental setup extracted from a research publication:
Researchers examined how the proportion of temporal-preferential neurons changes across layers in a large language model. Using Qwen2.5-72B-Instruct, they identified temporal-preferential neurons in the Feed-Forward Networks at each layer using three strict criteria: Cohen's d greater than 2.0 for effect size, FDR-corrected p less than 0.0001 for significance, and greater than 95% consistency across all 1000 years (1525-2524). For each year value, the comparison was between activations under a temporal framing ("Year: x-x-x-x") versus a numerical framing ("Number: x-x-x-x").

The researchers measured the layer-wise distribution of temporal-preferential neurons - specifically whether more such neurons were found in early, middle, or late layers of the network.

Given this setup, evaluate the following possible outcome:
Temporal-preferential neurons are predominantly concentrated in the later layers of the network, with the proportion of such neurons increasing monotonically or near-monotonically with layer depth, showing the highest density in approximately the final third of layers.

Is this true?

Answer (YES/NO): NO